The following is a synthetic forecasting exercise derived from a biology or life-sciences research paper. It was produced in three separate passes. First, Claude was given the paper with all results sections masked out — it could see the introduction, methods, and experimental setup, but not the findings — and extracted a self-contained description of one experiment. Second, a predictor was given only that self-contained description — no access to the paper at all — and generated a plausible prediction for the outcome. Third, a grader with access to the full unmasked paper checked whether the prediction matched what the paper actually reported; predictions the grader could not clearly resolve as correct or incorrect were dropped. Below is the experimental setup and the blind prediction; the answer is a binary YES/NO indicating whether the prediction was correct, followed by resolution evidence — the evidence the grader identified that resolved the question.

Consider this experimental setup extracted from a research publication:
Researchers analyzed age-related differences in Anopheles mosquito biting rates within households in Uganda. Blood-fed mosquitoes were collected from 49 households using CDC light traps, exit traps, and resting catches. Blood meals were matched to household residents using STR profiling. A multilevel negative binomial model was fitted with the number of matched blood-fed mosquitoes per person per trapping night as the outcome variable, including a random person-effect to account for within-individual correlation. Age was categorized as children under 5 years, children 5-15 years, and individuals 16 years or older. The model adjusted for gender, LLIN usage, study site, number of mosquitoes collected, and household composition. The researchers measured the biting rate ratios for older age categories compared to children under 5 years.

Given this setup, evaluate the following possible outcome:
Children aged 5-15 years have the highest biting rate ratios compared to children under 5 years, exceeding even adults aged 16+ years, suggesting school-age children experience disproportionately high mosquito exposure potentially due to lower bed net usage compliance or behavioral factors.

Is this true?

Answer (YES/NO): NO